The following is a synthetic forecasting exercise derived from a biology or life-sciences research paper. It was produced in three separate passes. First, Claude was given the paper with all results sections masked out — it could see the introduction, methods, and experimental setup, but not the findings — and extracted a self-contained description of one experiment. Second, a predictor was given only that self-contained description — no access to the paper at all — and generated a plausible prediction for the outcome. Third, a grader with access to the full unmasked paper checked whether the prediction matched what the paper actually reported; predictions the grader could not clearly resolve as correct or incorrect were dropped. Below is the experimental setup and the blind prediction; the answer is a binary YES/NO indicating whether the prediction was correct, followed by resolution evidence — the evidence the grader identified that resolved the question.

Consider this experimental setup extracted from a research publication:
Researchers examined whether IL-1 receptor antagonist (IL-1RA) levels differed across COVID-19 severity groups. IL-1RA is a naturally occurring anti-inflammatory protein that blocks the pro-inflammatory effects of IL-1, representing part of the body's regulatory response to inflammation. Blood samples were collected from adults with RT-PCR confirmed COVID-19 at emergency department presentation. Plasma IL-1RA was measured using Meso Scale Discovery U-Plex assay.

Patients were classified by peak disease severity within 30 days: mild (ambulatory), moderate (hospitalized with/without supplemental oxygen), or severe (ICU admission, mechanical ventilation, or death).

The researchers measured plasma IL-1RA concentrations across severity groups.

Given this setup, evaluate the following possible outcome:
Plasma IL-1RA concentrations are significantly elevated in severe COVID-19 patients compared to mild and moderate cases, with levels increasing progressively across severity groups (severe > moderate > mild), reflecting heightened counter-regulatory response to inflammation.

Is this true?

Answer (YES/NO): NO